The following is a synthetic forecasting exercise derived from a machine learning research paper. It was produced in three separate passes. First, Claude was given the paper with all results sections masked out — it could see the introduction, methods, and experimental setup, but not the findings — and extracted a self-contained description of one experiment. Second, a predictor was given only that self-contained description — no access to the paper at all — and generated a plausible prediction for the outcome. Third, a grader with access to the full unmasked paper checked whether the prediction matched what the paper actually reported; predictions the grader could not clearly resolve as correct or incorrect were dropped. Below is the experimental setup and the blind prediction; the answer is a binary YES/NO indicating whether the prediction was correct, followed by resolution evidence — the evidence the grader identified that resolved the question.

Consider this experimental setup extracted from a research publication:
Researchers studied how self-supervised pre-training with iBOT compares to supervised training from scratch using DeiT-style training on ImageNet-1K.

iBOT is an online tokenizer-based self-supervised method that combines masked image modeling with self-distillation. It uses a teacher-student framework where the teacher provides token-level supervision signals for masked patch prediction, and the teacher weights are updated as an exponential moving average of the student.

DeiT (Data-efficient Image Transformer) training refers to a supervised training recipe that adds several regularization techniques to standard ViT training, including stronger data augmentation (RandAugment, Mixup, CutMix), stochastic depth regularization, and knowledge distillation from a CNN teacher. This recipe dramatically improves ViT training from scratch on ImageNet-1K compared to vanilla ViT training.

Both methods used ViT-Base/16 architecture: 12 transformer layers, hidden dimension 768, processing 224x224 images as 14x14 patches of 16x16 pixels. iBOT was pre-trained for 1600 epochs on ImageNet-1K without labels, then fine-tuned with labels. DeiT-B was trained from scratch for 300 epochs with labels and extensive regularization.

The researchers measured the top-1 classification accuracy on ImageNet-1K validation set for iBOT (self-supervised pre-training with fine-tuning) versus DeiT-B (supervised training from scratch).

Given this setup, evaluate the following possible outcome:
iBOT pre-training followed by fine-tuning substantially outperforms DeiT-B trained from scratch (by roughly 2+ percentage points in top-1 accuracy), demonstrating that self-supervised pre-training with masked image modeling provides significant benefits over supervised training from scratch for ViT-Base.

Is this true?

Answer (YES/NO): YES